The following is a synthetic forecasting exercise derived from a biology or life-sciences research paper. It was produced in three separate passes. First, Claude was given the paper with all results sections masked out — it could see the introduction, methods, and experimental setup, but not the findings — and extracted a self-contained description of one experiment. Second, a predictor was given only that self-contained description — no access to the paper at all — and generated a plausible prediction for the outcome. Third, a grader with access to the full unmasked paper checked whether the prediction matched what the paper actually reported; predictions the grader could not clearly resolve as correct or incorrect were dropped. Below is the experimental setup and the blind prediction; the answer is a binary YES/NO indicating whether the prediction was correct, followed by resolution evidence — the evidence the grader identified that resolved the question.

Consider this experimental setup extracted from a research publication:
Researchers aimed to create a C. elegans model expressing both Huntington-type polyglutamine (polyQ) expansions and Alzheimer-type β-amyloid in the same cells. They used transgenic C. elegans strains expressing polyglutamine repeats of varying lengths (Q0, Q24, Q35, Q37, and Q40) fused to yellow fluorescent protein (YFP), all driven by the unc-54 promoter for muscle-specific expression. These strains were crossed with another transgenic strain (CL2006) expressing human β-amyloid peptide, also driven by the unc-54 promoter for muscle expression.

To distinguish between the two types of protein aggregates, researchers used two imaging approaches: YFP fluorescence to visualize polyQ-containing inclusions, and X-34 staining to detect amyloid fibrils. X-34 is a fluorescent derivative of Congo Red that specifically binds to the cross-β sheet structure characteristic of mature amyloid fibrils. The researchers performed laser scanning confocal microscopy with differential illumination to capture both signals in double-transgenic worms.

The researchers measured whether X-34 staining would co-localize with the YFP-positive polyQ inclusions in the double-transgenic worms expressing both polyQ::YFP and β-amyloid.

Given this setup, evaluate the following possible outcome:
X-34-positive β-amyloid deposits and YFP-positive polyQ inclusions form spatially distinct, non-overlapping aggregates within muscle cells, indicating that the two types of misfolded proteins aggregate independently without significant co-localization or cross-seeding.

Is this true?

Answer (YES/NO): YES